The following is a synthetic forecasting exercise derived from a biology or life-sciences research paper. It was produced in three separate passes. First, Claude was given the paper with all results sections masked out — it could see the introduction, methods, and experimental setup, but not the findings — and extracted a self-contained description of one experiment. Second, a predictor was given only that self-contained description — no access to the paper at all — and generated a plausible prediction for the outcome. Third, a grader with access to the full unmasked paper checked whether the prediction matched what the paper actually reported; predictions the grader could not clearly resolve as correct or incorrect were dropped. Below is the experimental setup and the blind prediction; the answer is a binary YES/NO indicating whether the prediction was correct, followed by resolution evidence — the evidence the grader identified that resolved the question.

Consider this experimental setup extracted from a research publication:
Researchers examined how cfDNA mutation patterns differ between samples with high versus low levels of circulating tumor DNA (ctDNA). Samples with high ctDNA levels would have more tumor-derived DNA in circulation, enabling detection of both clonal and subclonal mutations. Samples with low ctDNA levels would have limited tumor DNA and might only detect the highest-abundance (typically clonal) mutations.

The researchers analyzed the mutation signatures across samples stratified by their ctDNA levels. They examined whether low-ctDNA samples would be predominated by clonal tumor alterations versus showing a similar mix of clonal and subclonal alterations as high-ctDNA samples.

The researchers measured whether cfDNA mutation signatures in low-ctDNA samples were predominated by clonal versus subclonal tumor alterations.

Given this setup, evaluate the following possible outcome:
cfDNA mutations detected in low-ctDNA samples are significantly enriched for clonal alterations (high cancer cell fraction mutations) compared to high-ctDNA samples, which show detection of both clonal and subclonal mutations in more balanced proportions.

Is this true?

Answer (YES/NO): YES